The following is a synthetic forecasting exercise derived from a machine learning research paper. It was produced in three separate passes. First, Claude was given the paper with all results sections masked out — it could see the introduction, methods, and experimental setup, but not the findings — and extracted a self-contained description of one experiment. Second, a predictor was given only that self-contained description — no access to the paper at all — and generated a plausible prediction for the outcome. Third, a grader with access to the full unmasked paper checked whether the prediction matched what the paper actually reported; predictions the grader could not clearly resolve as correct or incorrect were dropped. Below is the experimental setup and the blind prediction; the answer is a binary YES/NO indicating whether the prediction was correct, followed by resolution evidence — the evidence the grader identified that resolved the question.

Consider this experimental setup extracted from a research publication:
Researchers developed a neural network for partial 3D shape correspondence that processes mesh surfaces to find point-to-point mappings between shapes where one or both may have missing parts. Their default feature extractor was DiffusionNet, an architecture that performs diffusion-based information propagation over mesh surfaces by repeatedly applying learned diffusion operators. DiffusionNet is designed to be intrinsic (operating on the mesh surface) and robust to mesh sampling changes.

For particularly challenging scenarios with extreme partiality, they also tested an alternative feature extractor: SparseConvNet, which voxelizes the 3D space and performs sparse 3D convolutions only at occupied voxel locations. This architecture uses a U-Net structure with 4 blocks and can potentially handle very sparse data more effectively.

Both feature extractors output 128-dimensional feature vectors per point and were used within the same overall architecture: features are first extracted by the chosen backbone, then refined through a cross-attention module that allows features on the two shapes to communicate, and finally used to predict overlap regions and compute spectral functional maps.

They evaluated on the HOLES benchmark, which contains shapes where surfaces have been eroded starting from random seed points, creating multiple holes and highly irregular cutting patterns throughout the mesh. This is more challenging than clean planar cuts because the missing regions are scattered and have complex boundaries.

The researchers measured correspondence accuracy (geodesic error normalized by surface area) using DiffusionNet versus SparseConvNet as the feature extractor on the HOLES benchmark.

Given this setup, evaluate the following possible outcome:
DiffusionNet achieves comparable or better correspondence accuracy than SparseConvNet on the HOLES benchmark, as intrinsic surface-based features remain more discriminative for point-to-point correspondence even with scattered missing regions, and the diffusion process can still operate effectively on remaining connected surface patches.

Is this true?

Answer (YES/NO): NO